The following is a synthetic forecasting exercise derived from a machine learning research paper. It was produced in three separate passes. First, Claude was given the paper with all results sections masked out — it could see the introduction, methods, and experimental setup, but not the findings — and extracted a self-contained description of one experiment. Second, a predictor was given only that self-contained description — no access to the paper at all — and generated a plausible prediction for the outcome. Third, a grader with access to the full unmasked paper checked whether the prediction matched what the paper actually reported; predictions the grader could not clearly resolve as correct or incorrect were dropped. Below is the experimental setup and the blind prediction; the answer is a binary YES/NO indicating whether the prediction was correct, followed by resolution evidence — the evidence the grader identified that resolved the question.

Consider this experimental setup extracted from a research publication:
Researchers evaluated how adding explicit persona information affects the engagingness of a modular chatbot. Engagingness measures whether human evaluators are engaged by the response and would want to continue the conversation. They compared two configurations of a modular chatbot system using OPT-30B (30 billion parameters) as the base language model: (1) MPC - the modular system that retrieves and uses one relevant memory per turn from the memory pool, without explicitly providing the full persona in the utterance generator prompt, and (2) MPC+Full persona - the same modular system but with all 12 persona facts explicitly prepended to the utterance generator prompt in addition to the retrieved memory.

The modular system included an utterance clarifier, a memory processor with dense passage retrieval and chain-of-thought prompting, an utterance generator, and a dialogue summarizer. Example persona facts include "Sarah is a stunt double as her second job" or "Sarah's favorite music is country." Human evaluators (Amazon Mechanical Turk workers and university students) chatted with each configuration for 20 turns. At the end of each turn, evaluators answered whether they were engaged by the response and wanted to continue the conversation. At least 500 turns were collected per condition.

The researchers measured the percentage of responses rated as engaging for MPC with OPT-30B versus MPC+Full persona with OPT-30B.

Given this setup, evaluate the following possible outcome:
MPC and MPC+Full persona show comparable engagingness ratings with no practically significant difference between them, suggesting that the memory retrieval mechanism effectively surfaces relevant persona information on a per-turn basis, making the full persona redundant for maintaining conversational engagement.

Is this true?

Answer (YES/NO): NO